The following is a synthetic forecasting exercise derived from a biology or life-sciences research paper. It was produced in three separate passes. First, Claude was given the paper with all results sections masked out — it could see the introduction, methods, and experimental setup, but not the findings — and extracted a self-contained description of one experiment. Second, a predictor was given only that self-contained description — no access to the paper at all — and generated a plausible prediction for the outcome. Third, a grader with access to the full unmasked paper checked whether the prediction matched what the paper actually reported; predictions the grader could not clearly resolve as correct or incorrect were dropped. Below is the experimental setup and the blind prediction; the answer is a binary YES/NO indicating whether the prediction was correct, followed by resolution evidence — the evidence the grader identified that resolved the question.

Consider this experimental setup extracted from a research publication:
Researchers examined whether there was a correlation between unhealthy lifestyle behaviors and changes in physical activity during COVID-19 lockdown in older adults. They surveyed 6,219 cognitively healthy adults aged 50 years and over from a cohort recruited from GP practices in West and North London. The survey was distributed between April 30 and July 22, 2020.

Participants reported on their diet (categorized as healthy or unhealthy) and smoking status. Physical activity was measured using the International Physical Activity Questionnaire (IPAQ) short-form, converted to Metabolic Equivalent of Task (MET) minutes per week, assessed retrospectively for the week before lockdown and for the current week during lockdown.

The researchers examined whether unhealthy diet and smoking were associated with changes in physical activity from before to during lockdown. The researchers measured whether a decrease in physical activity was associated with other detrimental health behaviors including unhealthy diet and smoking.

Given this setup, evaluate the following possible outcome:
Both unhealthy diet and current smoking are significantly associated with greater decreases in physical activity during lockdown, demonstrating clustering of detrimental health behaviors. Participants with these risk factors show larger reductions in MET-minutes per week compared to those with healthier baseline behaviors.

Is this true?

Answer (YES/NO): YES